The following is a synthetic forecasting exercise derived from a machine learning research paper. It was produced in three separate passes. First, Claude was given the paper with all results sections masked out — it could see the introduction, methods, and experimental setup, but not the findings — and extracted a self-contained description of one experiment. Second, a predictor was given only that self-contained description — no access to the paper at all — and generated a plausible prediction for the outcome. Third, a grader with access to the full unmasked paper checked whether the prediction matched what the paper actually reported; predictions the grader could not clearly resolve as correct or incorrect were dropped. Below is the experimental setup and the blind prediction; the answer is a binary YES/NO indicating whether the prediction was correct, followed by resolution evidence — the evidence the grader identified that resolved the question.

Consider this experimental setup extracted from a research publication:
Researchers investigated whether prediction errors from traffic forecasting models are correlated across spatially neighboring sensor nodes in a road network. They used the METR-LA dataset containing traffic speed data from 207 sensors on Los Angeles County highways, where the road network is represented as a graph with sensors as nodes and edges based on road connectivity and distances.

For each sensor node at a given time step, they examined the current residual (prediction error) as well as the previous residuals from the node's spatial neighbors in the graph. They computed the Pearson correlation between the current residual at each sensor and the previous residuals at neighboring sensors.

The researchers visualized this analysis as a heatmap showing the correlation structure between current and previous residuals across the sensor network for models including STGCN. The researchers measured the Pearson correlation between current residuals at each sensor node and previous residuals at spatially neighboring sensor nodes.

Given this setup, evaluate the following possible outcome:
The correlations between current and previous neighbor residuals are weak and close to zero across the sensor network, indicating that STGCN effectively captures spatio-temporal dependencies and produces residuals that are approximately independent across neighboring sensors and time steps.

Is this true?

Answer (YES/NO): NO